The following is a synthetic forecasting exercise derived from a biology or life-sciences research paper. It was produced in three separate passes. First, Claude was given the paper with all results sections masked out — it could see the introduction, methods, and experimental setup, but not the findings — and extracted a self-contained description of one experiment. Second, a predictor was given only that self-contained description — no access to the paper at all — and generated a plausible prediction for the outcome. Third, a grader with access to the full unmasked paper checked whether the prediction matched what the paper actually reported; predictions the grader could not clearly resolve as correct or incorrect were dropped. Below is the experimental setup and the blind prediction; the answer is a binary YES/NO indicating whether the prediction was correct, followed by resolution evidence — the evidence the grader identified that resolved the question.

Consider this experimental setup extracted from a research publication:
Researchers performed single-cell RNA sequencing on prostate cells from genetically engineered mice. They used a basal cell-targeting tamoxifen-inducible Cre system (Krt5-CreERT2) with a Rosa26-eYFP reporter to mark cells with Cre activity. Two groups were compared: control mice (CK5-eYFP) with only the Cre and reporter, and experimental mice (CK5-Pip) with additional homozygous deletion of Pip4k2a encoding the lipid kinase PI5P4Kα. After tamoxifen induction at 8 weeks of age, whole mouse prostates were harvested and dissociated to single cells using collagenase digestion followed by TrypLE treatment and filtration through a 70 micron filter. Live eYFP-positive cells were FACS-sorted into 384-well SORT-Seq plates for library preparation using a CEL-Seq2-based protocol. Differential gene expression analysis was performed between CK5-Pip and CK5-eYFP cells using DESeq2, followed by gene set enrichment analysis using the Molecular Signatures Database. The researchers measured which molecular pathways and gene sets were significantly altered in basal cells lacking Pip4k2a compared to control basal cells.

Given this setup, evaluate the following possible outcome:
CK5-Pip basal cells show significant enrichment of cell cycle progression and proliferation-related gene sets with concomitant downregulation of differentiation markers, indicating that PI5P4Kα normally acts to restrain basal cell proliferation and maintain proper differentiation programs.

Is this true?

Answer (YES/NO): NO